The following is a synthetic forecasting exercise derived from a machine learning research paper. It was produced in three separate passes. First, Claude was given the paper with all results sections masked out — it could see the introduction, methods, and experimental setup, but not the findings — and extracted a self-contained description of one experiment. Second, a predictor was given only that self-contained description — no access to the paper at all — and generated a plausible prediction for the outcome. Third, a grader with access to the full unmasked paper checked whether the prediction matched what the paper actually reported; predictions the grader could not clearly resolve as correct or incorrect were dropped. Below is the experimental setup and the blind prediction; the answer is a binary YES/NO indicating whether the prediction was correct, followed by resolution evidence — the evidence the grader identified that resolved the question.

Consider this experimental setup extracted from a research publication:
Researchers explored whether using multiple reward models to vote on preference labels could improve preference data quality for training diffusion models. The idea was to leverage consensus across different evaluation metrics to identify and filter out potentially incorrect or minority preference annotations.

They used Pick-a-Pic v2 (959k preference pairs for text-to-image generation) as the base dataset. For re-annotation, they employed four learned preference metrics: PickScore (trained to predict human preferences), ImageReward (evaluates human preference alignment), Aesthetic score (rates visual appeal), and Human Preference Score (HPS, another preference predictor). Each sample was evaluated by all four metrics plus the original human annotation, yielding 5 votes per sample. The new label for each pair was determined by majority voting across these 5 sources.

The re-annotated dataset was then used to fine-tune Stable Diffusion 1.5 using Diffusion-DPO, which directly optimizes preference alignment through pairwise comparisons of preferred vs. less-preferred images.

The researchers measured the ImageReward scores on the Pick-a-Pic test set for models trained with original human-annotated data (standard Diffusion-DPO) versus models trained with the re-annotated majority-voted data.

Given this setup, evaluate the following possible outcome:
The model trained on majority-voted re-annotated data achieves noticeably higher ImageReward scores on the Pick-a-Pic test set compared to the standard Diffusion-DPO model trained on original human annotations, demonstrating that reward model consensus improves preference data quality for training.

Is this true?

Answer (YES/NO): YES